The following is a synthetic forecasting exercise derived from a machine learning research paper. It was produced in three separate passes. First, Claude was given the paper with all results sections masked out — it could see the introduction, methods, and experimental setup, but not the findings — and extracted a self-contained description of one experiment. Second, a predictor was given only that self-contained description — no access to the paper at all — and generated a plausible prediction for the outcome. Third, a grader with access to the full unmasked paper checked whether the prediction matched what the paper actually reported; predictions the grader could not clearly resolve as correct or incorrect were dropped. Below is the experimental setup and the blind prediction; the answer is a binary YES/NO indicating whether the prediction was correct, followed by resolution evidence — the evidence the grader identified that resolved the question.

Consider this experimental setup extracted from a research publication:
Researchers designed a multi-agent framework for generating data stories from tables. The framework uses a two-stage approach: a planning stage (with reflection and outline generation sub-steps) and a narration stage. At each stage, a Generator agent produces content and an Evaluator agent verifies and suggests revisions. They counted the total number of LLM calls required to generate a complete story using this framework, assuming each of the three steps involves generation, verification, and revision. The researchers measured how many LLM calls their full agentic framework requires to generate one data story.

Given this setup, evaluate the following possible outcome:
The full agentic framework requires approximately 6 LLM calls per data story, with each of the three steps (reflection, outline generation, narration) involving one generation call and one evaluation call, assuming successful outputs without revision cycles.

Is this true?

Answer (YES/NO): NO